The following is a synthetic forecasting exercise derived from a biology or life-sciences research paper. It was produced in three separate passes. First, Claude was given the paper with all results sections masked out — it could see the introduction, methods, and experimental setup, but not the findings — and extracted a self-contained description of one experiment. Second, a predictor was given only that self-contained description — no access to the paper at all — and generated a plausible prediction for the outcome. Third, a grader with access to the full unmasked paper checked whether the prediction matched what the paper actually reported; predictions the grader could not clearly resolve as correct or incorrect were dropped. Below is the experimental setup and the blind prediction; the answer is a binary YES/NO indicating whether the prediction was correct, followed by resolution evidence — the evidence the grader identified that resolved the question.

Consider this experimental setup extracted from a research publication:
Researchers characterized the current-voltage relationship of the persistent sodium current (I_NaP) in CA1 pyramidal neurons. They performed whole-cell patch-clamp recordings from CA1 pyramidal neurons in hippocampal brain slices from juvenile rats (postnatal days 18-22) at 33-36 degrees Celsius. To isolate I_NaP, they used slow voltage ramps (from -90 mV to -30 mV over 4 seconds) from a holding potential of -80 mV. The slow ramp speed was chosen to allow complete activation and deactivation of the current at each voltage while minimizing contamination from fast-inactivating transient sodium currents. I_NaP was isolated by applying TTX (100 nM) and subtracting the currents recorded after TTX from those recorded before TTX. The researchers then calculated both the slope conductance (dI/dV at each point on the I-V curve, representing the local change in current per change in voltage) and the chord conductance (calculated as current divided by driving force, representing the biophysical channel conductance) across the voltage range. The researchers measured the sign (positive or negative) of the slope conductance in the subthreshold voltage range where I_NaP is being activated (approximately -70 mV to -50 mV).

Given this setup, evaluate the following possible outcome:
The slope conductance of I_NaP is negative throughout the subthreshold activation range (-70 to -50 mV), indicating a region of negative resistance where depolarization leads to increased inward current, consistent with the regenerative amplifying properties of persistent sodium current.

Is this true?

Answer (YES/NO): YES